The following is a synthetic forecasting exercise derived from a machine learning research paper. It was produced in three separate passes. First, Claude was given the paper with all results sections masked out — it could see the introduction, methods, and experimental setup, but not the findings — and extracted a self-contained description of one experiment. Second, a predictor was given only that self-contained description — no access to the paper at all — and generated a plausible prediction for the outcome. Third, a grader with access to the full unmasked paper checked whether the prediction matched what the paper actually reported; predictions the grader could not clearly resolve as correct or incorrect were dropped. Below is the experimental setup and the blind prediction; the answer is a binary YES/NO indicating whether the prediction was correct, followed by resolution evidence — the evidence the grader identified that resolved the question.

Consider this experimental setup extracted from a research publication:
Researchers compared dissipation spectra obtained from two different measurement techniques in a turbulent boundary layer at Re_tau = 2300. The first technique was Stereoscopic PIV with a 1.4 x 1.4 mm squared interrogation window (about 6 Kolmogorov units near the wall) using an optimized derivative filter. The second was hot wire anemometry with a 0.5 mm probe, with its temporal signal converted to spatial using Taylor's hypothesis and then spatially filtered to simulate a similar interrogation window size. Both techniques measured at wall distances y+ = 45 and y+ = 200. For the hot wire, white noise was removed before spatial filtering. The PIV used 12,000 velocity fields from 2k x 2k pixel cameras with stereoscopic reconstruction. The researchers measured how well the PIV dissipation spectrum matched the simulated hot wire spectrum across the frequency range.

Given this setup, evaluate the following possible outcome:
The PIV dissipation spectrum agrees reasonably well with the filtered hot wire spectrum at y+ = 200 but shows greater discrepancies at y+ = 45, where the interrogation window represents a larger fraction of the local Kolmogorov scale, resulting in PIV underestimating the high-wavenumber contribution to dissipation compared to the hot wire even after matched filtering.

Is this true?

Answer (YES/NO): NO